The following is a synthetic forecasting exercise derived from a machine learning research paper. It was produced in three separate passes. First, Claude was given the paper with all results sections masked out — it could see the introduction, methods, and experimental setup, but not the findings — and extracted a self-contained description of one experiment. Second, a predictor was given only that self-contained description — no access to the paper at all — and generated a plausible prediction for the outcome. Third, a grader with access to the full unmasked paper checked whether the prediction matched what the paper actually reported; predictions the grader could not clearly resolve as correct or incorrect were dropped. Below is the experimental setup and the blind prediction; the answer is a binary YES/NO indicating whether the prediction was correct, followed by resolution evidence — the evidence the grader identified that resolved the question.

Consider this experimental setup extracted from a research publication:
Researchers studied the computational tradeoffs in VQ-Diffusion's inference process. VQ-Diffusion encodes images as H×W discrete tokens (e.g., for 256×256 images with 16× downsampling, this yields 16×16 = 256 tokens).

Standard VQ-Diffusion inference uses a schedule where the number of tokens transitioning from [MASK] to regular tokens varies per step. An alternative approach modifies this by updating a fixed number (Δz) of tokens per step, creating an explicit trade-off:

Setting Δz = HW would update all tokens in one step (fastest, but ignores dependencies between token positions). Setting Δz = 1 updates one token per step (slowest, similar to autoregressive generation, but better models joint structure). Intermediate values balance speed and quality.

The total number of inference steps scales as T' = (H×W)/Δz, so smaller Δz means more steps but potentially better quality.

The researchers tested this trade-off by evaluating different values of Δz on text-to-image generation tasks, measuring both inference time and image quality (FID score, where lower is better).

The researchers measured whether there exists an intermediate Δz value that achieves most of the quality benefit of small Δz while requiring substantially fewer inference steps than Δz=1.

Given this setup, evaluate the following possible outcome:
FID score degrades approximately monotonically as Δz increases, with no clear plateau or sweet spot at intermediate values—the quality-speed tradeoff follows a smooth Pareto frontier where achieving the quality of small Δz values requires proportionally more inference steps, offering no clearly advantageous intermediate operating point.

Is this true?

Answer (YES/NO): YES